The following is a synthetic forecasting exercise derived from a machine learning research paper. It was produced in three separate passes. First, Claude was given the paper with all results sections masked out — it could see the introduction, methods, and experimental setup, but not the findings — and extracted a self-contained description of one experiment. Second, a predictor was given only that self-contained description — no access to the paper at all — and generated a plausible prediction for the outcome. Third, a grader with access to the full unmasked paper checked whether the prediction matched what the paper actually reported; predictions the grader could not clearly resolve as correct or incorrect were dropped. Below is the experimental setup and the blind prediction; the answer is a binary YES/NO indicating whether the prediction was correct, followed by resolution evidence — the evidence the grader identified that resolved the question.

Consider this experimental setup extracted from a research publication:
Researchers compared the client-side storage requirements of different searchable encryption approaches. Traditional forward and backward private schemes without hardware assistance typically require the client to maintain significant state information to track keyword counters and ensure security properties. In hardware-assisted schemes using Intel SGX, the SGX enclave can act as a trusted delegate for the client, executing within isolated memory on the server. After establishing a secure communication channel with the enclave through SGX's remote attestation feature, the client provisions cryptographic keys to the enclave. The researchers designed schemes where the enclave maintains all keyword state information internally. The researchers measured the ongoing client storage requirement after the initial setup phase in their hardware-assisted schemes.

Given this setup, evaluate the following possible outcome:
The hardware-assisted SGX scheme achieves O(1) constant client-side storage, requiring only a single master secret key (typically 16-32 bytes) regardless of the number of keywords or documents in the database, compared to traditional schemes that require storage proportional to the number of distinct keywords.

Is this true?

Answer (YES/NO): NO